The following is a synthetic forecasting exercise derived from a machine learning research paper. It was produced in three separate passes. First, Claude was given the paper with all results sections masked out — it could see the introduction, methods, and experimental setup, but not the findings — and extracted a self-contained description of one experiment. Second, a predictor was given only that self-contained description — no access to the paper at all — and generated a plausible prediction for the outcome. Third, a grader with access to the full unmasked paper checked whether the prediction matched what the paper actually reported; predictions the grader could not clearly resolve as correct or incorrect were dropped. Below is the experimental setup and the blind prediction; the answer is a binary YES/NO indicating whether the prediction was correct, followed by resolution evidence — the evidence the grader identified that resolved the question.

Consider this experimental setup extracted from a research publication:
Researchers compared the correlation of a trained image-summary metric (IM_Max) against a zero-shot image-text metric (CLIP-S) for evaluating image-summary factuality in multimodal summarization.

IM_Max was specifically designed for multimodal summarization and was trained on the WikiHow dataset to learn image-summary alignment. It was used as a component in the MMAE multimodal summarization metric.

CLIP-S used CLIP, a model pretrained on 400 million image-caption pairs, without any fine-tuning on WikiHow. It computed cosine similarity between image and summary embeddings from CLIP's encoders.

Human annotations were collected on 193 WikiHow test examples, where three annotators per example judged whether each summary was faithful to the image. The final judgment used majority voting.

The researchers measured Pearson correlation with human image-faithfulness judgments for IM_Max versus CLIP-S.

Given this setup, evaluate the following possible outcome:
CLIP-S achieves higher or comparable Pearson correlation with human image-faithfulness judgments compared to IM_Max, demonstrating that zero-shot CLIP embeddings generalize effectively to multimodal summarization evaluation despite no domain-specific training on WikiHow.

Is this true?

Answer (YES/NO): YES